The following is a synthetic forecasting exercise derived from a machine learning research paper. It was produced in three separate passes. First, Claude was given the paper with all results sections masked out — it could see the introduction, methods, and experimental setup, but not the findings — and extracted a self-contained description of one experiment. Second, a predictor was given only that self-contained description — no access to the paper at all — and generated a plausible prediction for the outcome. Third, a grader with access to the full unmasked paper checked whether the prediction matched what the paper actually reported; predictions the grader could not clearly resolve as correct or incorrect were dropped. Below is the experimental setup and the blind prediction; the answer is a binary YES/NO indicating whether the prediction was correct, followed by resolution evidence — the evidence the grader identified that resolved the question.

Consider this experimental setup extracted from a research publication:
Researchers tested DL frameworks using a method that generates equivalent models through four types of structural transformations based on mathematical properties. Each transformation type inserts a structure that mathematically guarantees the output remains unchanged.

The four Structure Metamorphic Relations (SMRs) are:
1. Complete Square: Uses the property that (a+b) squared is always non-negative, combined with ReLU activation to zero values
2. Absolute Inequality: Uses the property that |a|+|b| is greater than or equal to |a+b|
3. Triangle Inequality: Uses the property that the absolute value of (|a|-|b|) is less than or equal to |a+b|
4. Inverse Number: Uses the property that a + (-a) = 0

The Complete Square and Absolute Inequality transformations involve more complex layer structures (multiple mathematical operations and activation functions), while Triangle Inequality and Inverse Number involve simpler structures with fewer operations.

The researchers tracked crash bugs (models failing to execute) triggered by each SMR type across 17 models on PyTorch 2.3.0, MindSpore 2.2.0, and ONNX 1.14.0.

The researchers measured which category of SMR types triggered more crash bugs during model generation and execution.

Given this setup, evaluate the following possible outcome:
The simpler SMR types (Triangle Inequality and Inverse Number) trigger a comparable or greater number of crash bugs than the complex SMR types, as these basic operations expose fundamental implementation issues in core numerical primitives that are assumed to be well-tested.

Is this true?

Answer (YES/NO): YES